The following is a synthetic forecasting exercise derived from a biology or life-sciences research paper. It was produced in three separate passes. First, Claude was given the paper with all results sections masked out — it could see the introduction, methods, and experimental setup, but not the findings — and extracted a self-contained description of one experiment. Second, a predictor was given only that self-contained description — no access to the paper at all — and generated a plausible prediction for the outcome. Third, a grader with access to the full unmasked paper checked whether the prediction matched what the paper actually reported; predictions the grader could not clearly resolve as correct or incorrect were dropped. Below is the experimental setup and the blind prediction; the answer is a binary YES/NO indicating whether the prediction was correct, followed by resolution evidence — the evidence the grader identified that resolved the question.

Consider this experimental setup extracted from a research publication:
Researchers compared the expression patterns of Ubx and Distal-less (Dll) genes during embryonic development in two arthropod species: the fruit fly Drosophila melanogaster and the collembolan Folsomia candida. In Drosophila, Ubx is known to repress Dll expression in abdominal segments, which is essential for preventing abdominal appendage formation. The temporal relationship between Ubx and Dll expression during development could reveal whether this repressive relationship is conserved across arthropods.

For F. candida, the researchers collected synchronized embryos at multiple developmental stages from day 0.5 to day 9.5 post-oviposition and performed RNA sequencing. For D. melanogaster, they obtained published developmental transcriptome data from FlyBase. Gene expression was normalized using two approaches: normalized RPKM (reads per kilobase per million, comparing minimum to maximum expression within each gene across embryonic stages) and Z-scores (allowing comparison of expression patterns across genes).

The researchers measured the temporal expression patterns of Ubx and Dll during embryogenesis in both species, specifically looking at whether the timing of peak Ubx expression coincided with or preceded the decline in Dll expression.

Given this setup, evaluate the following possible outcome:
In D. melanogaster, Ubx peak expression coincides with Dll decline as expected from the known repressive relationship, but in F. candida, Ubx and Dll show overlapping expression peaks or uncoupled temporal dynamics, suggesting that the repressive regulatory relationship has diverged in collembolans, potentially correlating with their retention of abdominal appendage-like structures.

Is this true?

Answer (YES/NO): YES